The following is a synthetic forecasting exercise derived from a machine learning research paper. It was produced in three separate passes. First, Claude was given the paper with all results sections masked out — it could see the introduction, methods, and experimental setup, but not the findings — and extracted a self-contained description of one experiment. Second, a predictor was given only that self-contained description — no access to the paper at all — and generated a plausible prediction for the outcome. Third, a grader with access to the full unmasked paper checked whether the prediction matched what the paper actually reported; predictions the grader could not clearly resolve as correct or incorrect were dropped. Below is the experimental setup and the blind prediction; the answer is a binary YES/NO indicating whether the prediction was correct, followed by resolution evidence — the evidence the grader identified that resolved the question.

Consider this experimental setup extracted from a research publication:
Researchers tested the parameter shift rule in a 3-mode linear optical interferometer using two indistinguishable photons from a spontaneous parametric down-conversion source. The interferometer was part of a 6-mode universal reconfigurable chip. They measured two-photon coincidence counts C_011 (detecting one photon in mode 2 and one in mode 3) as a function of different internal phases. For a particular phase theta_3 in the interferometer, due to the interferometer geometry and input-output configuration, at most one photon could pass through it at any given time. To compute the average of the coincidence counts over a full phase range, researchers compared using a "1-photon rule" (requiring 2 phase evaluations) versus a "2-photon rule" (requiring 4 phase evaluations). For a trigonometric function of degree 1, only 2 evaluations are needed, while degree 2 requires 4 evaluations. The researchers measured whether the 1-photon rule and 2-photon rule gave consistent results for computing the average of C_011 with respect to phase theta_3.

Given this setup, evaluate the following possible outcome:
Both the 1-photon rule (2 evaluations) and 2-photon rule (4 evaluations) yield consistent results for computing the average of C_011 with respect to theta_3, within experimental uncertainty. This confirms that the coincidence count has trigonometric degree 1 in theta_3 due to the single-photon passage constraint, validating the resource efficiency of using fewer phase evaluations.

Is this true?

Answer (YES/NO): YES